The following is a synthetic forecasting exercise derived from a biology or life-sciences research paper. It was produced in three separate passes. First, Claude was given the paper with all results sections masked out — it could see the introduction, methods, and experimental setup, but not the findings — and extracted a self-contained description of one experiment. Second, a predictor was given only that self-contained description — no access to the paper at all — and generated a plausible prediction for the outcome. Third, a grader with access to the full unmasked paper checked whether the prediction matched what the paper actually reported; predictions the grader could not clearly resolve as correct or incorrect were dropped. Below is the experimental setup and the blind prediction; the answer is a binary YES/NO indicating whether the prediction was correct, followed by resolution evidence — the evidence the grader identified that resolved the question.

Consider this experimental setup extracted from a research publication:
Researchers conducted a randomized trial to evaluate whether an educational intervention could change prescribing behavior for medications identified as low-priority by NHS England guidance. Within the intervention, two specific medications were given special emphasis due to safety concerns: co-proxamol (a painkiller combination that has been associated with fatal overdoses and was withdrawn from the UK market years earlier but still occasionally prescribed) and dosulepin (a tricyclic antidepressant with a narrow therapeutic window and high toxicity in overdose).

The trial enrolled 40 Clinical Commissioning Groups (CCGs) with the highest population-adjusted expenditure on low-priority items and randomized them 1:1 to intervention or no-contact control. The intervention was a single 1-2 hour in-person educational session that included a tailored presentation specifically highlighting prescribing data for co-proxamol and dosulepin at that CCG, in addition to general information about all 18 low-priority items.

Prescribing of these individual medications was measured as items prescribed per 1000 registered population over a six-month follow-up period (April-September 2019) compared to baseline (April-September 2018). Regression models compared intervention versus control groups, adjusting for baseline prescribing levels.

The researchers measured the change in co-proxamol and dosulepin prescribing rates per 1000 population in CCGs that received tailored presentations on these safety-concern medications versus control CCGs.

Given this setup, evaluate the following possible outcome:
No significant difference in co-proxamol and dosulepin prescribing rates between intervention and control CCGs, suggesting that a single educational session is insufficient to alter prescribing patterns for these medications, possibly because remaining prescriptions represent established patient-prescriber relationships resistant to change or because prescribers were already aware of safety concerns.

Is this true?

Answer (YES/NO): YES